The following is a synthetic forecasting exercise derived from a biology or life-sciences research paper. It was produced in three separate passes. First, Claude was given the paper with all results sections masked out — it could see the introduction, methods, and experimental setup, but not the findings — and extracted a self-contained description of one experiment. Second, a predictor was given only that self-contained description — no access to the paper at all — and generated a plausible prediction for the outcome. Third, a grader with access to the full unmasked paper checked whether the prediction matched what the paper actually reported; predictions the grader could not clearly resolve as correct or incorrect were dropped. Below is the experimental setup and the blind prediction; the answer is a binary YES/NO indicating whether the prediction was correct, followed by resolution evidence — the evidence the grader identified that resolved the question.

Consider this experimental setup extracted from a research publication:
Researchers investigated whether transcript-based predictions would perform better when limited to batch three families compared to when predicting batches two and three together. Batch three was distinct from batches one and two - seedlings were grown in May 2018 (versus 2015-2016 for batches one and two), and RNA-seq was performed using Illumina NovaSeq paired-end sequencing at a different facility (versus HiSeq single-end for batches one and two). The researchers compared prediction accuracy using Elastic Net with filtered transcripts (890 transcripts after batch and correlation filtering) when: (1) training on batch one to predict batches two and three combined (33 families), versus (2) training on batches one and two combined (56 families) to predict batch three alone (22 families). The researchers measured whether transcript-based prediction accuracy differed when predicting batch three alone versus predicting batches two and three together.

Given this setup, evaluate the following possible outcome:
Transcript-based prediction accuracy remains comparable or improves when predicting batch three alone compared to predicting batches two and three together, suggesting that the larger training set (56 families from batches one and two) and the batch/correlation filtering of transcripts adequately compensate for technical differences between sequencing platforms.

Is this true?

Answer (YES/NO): YES